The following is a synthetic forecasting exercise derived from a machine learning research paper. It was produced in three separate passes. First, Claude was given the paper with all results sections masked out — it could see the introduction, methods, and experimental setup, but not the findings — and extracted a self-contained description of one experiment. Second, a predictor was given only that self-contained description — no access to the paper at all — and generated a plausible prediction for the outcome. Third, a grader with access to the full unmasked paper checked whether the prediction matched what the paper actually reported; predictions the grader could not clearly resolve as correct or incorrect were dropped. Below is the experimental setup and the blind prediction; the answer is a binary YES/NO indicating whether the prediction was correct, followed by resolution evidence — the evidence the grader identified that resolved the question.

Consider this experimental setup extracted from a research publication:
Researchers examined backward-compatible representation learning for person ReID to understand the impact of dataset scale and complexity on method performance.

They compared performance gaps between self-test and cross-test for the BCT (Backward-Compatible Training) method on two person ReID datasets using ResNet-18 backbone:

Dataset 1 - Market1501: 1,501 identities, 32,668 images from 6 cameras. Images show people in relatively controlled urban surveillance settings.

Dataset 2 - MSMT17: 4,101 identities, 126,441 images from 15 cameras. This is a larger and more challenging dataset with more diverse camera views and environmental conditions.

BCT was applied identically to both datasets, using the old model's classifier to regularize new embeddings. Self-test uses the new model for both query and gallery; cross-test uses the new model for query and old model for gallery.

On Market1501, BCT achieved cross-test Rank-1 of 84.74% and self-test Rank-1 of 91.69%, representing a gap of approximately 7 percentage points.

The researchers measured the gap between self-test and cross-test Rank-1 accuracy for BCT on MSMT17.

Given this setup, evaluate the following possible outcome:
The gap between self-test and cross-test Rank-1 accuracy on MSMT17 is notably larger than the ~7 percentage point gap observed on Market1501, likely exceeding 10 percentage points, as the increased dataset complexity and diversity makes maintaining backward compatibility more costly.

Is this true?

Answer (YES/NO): NO